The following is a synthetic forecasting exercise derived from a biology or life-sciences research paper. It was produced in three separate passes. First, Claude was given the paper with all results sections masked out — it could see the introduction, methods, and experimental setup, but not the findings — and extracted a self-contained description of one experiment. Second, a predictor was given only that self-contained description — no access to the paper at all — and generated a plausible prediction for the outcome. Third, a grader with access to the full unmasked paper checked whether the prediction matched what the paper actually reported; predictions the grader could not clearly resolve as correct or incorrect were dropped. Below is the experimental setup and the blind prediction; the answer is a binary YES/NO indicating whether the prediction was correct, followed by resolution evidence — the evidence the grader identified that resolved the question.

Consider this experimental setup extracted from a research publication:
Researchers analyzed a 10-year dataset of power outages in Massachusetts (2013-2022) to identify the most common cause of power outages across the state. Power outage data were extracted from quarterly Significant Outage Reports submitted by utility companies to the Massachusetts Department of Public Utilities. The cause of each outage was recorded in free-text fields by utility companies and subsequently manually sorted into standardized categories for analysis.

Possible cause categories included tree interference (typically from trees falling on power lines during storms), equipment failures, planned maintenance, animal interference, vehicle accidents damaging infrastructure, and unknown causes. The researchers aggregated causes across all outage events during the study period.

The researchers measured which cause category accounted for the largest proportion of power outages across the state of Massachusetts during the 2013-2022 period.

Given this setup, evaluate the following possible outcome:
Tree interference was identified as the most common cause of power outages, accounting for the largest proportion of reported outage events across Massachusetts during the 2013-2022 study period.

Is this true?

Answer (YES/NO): YES